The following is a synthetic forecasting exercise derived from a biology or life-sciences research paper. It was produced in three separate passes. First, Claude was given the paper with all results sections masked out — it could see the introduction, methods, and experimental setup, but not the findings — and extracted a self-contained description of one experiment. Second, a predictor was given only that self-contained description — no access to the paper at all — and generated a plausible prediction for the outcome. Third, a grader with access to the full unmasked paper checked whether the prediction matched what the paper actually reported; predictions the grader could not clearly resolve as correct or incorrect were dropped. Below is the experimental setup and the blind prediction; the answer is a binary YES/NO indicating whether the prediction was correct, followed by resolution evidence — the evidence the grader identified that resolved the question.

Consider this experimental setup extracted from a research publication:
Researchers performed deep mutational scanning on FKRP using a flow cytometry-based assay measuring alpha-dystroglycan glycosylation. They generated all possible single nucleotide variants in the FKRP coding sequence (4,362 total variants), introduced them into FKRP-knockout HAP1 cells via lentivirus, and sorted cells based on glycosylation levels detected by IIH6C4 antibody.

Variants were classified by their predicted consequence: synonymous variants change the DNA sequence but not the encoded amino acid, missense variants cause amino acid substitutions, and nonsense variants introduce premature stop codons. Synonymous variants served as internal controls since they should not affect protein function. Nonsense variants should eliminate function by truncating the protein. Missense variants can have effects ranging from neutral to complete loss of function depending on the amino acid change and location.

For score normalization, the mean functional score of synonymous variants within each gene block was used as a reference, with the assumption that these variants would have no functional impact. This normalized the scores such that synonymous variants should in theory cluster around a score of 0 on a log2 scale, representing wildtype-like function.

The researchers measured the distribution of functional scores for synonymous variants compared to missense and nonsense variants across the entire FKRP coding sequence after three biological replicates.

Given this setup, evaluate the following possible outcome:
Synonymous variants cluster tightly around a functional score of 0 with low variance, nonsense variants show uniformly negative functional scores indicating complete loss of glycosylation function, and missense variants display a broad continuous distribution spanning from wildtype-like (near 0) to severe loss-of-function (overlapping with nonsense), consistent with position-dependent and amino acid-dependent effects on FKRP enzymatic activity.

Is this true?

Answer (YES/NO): NO